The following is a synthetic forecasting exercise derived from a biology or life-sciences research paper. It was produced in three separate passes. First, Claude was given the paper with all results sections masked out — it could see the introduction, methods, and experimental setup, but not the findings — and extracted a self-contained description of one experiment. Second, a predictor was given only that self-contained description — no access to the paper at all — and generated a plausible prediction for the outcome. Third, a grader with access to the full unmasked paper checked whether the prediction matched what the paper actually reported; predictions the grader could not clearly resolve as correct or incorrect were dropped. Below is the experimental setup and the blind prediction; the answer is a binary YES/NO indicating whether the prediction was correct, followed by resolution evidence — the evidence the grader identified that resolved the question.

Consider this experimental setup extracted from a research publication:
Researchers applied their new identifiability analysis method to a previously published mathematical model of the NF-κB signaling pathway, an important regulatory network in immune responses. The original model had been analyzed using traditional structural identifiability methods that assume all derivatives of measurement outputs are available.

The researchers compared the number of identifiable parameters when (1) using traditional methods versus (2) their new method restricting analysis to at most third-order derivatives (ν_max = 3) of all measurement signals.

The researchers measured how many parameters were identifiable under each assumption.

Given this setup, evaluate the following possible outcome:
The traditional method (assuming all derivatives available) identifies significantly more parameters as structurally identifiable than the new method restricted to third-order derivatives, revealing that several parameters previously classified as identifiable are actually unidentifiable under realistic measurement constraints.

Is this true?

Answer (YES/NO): YES